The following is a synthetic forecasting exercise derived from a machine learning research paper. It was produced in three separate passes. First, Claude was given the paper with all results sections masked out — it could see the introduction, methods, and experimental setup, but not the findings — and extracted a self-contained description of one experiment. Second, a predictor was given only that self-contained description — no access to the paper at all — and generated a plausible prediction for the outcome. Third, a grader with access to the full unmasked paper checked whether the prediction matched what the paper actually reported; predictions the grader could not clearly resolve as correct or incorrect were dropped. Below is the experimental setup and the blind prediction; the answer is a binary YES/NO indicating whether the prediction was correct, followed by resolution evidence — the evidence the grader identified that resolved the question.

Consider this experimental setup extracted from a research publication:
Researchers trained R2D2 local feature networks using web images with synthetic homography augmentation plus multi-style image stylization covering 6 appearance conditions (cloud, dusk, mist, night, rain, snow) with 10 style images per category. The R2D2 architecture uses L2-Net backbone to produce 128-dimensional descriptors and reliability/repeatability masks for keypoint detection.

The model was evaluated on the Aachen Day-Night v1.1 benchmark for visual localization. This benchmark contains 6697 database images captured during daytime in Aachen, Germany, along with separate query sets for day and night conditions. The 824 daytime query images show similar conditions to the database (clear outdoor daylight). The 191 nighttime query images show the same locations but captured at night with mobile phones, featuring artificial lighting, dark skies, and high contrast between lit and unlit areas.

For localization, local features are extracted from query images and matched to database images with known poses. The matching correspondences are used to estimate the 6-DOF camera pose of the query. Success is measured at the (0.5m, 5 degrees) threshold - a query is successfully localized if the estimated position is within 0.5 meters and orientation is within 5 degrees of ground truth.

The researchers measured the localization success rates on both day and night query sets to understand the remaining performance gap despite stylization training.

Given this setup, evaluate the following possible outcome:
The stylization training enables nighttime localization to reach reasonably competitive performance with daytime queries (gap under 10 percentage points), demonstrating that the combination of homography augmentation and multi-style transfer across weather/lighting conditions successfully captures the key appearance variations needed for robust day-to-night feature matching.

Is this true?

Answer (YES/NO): YES